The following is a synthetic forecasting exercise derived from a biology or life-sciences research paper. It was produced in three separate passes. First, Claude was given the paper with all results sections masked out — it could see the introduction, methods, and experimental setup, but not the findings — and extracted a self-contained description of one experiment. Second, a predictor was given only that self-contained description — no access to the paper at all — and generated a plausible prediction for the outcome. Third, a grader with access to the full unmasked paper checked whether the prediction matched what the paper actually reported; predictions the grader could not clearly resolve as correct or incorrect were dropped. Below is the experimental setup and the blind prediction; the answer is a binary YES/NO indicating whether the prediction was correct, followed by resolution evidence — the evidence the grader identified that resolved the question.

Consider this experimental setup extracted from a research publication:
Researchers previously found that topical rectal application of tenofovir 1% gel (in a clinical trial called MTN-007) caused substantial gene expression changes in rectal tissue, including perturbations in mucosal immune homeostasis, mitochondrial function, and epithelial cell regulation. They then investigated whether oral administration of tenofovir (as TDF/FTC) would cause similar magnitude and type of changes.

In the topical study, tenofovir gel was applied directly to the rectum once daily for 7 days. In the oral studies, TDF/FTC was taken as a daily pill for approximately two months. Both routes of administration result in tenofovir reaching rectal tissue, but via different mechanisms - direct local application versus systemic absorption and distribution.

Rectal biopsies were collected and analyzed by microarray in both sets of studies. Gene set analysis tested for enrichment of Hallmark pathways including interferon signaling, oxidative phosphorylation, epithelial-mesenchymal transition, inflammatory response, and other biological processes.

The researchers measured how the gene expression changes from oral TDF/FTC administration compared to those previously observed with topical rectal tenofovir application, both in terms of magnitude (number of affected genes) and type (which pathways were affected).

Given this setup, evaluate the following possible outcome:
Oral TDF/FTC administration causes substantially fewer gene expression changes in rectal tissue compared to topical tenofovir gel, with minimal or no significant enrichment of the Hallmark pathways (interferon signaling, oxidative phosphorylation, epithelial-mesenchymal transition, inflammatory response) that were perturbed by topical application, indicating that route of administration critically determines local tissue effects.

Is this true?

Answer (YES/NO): NO